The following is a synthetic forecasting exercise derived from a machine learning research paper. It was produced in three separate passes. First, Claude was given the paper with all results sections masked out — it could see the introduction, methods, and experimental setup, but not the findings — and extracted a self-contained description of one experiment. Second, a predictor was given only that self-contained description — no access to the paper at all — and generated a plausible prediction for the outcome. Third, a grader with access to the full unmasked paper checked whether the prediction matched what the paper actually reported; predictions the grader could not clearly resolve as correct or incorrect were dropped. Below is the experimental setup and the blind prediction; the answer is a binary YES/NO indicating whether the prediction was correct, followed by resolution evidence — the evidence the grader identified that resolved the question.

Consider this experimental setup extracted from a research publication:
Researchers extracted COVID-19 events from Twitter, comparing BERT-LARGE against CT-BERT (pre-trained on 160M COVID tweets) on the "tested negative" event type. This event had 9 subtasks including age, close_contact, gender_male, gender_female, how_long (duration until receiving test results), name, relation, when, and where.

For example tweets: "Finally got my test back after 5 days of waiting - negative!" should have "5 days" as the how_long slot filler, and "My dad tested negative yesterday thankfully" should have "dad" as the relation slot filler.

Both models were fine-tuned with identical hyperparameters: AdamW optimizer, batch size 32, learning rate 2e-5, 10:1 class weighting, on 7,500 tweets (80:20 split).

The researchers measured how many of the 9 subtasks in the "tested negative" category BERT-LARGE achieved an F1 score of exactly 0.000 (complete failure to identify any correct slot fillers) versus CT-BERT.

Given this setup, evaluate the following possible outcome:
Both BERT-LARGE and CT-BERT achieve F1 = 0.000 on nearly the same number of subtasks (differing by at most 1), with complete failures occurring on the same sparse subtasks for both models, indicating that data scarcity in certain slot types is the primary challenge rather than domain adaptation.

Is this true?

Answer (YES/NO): NO